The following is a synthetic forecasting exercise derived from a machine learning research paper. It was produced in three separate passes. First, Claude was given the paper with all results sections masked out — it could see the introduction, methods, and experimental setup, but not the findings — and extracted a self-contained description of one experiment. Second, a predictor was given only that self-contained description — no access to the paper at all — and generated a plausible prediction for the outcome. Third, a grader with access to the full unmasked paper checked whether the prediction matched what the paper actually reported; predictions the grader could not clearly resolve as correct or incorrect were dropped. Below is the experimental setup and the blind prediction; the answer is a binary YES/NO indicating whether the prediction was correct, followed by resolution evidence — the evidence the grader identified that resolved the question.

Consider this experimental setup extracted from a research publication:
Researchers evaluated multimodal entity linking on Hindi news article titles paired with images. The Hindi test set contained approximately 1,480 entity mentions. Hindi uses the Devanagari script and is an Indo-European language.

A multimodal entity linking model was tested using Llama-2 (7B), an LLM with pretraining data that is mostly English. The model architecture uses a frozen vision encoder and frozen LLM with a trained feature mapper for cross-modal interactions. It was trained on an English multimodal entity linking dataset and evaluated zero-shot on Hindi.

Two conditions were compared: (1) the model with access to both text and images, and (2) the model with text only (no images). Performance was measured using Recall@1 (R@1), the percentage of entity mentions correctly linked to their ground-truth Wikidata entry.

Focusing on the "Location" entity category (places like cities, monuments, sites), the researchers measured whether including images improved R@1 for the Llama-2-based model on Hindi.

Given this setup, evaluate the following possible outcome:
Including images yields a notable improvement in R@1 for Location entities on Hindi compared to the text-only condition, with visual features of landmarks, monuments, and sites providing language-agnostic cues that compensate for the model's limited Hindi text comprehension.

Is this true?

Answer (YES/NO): NO